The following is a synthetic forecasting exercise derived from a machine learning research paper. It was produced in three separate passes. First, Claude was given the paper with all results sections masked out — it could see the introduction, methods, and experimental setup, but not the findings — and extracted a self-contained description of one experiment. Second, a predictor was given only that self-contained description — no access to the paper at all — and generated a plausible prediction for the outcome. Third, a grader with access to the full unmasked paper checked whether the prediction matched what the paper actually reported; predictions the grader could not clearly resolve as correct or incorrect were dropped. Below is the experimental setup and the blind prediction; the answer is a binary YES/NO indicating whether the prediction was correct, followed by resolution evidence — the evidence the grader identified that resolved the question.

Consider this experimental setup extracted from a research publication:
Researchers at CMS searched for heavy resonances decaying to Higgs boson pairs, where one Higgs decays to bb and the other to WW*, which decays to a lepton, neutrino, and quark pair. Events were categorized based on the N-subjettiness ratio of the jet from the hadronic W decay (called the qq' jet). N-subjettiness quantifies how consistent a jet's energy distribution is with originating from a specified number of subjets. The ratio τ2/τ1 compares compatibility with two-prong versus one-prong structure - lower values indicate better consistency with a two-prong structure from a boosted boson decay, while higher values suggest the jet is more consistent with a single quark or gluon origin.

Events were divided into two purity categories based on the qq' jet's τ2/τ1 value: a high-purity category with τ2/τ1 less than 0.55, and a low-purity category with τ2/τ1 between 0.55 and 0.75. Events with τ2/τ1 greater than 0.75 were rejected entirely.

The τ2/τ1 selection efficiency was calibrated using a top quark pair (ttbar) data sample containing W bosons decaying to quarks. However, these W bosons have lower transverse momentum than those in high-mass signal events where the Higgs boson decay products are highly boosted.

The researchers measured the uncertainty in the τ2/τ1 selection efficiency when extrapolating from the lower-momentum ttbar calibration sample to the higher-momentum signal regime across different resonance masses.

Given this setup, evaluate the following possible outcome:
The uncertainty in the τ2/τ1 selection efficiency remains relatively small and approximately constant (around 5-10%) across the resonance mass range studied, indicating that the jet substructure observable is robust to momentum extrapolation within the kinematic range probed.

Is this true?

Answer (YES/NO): NO